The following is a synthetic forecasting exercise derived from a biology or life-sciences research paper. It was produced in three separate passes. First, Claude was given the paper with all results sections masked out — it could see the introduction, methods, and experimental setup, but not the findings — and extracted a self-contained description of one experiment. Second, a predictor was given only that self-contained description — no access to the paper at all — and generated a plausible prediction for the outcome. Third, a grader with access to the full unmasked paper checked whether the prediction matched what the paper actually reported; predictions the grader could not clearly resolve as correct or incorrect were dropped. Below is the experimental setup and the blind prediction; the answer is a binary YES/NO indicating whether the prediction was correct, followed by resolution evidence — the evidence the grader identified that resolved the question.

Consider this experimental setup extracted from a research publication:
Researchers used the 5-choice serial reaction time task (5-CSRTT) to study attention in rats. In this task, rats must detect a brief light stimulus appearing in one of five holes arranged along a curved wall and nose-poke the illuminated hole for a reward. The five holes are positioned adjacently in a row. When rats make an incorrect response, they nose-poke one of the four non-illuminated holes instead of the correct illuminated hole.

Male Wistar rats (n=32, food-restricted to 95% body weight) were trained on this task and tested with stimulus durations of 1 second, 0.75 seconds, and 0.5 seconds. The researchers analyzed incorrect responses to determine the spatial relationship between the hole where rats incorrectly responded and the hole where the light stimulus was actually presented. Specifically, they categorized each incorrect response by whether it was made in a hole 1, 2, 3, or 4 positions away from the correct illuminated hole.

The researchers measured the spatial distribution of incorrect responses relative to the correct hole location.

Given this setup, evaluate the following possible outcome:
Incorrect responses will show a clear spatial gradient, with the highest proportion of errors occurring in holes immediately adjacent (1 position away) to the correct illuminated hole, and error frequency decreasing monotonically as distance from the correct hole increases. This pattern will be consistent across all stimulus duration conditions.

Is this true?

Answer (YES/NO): YES